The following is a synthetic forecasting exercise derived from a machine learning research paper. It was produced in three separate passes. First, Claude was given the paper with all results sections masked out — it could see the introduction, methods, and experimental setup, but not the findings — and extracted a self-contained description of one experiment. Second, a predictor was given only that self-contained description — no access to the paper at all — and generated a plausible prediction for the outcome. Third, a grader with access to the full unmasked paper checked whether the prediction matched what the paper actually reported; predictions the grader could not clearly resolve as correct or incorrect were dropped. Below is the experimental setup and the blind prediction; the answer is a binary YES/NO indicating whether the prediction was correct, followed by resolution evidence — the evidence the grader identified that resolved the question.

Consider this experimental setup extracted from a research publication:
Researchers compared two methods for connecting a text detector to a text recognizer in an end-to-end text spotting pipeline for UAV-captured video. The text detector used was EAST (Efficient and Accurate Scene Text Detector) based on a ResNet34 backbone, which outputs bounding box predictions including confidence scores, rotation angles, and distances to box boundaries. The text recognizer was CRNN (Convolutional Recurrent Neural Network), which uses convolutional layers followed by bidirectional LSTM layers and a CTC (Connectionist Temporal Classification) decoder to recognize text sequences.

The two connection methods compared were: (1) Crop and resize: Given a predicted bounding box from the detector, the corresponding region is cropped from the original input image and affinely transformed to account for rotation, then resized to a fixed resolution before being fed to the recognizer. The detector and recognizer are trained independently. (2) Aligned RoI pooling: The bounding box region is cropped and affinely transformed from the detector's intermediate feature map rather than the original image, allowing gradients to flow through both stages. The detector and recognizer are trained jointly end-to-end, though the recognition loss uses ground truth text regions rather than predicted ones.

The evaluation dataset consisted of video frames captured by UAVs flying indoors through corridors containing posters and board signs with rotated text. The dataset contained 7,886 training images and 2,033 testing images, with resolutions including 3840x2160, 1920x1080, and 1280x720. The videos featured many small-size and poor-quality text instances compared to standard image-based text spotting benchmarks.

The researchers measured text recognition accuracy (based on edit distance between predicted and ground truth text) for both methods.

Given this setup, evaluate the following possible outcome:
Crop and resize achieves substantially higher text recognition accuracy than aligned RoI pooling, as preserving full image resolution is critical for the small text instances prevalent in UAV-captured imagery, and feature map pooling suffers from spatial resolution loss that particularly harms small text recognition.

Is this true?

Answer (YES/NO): YES